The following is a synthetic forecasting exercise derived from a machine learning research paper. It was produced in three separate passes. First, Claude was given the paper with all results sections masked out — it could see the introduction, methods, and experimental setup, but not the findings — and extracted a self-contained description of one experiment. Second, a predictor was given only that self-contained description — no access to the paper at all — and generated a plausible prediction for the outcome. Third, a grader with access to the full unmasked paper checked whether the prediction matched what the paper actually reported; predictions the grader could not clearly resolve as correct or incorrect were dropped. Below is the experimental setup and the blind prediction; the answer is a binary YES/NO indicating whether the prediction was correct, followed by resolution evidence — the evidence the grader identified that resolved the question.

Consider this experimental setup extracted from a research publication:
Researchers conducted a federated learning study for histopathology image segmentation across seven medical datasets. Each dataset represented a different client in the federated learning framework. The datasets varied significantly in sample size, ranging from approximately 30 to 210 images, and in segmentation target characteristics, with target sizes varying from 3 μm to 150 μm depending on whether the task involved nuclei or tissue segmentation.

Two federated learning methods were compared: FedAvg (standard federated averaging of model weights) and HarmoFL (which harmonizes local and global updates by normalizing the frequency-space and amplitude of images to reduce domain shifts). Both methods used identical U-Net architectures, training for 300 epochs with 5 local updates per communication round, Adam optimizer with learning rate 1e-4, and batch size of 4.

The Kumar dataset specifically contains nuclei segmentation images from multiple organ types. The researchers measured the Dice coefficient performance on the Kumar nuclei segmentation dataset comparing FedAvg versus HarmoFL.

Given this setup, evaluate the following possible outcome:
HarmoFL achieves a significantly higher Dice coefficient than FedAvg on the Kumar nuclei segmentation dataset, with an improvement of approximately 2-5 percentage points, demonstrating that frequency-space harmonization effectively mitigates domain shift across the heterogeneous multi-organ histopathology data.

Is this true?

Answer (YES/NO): NO